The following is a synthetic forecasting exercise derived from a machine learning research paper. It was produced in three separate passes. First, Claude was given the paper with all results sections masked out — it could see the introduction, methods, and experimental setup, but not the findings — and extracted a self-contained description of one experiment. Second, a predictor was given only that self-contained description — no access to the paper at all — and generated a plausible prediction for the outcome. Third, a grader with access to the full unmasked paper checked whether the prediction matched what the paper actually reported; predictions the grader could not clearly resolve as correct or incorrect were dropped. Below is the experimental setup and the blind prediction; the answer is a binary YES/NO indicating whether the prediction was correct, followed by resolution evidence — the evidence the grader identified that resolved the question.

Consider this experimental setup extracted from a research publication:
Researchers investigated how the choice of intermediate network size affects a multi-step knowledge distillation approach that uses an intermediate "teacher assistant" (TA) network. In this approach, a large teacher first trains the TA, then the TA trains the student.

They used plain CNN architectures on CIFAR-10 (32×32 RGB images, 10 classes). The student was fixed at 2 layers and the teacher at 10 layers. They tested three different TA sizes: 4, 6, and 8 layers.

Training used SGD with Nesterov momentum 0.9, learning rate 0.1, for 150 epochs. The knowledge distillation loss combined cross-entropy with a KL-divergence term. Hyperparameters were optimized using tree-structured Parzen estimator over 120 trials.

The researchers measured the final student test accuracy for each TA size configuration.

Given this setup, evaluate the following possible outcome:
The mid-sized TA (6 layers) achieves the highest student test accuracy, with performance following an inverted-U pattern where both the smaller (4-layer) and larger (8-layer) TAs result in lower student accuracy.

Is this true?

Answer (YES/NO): NO